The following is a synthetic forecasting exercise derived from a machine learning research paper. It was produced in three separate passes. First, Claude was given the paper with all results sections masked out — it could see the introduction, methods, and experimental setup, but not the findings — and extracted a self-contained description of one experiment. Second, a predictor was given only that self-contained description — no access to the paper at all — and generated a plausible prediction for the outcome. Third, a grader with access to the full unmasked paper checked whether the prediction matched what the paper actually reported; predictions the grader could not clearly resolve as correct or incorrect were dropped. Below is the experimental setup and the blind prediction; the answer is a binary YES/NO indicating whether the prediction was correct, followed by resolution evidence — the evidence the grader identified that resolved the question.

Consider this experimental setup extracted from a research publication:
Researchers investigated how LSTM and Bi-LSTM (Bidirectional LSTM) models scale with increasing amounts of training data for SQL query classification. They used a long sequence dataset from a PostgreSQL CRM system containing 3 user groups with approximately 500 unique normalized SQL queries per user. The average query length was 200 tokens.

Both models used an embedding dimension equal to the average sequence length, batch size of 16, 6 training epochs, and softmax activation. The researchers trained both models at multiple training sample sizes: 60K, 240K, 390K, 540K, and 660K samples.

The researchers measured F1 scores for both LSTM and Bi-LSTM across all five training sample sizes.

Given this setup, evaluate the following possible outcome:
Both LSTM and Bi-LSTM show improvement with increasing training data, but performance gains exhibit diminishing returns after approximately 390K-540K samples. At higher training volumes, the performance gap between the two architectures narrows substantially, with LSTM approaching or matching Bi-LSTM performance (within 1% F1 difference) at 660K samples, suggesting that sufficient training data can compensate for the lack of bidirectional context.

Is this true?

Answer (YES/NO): NO